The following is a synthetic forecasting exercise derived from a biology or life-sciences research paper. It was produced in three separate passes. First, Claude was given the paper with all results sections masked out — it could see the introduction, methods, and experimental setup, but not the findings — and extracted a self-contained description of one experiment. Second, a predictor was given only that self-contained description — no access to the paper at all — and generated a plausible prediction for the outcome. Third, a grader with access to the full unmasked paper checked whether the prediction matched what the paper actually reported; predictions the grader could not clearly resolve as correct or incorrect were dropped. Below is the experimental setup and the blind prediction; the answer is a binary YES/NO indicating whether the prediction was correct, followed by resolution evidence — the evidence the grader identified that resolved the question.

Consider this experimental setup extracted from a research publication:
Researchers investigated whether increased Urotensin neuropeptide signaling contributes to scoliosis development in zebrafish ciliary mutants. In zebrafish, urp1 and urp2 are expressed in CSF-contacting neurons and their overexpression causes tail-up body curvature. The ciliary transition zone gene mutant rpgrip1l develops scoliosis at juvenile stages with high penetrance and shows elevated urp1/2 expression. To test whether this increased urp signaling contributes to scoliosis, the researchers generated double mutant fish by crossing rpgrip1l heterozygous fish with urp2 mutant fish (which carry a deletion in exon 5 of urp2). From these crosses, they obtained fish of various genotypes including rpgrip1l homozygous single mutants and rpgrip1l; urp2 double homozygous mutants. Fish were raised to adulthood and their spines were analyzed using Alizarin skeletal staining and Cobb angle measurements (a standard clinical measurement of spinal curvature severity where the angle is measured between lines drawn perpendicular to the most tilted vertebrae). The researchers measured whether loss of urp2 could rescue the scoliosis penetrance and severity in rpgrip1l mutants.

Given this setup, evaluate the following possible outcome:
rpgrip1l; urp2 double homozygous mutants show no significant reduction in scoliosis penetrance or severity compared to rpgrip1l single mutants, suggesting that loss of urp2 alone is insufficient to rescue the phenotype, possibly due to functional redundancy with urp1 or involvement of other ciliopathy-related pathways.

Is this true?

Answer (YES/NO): YES